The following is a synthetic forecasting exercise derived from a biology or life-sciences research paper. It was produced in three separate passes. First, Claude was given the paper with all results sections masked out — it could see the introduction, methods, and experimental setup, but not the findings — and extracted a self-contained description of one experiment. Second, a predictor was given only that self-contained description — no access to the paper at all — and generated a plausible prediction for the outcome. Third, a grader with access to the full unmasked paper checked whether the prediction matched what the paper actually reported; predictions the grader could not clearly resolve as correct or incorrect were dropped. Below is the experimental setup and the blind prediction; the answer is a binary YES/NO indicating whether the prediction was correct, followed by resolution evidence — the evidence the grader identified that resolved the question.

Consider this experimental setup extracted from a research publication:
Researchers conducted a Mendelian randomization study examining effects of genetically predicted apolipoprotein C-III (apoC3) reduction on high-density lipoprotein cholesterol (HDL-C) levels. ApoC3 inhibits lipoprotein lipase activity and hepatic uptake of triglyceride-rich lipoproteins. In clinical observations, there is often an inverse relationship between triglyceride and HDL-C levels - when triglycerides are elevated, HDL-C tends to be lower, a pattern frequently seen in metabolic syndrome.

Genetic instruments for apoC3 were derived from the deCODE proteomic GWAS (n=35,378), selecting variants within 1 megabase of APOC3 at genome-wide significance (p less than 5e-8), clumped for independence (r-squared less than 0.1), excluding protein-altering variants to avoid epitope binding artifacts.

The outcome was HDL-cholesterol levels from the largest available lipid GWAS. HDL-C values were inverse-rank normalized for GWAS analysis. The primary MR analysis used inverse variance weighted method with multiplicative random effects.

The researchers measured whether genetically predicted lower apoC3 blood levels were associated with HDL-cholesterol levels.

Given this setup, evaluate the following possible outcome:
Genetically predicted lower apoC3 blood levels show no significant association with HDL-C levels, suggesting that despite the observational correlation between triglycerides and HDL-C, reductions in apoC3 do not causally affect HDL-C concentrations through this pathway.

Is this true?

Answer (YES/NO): NO